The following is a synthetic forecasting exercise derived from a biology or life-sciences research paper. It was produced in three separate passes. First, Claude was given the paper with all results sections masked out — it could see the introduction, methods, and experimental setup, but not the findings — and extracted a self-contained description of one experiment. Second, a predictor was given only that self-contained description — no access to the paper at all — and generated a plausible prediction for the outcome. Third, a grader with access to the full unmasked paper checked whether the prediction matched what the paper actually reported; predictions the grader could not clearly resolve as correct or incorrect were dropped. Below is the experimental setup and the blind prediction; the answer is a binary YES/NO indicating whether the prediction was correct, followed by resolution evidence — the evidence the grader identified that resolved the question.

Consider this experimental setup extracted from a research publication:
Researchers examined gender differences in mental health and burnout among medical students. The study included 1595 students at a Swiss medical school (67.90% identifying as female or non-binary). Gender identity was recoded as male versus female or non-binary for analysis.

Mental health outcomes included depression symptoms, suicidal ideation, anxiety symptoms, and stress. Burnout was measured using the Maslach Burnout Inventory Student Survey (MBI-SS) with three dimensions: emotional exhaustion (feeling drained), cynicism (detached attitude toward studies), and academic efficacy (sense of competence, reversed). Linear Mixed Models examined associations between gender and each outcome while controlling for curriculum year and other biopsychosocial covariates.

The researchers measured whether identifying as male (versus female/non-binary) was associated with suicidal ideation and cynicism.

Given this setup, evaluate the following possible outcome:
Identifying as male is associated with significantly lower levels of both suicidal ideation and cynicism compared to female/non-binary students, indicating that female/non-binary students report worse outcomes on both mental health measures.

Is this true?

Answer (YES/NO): NO